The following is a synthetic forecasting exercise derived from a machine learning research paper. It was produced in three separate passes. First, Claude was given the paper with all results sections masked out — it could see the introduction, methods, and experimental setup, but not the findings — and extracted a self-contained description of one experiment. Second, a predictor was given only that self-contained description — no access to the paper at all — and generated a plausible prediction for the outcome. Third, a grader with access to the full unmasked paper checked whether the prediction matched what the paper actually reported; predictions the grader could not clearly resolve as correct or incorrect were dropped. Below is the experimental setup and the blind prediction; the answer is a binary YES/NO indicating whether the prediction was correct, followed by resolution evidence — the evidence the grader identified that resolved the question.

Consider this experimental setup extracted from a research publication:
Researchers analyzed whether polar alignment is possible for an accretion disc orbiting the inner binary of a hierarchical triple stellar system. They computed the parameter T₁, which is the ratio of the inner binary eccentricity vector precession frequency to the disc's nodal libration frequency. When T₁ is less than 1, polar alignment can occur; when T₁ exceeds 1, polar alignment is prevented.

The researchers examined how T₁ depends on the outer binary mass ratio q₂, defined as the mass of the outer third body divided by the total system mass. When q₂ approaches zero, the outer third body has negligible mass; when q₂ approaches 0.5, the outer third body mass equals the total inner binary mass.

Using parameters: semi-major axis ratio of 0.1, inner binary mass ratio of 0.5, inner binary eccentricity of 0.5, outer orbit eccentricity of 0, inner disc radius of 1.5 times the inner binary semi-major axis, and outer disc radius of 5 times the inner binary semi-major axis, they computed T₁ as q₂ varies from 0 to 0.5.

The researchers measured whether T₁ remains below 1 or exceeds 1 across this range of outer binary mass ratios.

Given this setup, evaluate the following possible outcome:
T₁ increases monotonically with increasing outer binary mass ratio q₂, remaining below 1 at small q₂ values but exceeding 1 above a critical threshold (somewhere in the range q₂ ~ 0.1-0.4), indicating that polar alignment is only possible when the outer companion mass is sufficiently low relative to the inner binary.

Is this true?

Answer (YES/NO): NO